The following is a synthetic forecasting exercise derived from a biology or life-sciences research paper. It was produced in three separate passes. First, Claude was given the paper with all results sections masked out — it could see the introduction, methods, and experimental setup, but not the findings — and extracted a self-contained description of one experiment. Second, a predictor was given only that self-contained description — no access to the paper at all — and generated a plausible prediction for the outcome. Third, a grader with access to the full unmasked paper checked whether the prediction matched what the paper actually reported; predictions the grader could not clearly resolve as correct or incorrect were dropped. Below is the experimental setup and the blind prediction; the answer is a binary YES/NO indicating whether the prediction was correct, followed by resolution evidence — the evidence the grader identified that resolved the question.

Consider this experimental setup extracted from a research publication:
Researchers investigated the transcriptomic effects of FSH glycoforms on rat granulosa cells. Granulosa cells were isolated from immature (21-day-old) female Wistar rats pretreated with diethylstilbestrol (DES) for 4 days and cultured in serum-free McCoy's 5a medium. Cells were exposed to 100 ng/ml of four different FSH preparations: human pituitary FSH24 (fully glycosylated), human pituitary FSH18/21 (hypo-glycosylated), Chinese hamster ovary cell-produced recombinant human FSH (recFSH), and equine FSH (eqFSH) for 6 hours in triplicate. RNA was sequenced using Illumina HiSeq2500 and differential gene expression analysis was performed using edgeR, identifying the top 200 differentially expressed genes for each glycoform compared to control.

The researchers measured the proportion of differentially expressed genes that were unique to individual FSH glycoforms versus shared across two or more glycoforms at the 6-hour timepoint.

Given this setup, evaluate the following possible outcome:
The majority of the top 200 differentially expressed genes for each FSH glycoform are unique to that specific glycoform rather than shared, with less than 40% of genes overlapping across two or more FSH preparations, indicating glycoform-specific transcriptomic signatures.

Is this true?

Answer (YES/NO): YES